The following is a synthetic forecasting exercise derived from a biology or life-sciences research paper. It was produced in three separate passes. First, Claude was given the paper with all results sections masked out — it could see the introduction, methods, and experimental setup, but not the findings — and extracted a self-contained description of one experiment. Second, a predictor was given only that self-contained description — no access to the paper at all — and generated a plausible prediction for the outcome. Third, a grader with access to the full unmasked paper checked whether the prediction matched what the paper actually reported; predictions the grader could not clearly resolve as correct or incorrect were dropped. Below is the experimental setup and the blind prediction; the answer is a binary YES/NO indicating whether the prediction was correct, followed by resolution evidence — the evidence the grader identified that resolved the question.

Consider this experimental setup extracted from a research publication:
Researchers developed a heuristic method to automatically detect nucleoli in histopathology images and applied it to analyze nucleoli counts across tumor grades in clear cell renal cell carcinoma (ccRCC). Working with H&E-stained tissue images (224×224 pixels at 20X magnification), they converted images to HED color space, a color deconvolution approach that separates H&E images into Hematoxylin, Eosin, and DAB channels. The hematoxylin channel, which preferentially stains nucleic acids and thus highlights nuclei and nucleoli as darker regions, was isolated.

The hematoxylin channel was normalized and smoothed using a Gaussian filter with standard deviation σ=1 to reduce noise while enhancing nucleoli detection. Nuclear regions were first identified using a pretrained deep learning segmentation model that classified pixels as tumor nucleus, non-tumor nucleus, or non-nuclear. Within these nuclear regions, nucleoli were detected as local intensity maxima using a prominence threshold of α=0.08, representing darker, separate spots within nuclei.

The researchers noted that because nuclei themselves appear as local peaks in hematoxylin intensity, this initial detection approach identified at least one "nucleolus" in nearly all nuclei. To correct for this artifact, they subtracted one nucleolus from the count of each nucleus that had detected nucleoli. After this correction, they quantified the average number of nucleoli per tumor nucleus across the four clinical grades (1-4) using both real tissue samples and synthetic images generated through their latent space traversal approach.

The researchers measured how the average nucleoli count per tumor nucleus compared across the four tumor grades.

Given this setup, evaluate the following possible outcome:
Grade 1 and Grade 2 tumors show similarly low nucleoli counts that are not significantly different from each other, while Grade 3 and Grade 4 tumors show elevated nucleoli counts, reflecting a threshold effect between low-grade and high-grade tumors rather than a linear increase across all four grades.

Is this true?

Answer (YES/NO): NO